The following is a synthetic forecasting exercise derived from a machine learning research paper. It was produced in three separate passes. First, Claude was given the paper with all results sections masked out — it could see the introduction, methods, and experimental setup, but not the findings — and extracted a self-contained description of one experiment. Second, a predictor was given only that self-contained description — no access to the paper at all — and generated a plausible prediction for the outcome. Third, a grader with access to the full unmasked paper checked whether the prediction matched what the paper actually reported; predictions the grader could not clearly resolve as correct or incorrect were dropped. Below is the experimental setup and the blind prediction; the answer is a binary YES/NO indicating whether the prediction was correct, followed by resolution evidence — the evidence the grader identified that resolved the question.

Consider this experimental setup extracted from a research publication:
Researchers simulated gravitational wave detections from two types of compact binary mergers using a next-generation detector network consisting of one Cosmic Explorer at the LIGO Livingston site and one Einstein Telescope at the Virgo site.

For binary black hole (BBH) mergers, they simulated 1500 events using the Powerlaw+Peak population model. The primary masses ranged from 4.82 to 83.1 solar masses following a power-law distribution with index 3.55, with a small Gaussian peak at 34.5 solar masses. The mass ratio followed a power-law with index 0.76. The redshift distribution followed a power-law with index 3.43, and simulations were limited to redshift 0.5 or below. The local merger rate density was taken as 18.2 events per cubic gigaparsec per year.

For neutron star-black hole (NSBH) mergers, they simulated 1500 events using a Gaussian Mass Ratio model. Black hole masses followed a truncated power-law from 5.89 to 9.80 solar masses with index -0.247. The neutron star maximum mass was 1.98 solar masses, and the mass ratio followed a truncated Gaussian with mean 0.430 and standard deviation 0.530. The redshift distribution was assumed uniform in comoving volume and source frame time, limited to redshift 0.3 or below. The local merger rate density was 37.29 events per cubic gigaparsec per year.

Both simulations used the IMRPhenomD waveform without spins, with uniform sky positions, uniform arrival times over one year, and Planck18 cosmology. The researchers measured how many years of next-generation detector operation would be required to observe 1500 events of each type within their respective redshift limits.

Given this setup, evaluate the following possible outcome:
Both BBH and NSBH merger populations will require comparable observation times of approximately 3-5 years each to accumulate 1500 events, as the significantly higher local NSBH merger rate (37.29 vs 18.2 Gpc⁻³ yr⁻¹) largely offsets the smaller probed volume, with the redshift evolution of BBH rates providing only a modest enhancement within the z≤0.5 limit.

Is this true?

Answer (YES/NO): NO